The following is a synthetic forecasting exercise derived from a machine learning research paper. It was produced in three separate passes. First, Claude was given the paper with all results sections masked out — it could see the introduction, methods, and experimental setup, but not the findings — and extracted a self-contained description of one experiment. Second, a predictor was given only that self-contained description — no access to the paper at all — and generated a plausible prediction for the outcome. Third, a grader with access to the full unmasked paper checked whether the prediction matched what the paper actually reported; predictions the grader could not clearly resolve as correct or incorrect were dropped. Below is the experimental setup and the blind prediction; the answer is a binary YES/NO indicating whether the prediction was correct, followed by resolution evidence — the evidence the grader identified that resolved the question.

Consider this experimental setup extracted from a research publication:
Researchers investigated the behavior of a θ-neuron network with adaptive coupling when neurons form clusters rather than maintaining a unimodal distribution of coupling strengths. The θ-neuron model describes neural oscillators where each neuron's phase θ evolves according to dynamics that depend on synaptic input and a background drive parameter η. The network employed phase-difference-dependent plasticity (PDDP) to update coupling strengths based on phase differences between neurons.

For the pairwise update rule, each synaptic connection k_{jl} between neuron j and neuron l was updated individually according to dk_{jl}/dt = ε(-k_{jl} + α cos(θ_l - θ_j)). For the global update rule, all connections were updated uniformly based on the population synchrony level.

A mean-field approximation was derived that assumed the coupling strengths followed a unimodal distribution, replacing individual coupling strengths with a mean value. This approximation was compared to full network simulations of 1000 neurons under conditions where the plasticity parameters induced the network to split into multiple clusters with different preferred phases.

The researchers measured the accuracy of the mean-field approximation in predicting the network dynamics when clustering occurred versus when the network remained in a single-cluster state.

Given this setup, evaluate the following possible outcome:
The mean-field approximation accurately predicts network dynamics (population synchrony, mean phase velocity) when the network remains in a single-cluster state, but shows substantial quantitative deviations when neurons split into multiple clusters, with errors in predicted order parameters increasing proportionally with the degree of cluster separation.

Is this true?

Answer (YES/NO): NO